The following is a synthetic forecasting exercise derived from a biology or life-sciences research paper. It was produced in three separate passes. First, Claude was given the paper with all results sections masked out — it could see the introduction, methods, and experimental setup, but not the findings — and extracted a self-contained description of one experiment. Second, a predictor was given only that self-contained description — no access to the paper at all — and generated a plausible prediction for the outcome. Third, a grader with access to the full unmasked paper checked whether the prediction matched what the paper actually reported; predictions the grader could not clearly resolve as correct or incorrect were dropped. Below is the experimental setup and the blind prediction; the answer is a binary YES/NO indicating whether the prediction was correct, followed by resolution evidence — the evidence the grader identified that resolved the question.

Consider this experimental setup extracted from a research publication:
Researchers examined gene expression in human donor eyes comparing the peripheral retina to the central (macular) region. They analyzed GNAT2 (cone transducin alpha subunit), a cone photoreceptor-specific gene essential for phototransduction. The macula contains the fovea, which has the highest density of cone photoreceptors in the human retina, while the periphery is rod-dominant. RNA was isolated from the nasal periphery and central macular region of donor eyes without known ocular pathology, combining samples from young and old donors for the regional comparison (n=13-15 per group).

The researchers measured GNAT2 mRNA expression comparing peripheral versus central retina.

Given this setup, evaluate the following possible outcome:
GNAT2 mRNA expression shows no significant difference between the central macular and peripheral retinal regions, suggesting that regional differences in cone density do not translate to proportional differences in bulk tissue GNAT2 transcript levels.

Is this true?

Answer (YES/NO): YES